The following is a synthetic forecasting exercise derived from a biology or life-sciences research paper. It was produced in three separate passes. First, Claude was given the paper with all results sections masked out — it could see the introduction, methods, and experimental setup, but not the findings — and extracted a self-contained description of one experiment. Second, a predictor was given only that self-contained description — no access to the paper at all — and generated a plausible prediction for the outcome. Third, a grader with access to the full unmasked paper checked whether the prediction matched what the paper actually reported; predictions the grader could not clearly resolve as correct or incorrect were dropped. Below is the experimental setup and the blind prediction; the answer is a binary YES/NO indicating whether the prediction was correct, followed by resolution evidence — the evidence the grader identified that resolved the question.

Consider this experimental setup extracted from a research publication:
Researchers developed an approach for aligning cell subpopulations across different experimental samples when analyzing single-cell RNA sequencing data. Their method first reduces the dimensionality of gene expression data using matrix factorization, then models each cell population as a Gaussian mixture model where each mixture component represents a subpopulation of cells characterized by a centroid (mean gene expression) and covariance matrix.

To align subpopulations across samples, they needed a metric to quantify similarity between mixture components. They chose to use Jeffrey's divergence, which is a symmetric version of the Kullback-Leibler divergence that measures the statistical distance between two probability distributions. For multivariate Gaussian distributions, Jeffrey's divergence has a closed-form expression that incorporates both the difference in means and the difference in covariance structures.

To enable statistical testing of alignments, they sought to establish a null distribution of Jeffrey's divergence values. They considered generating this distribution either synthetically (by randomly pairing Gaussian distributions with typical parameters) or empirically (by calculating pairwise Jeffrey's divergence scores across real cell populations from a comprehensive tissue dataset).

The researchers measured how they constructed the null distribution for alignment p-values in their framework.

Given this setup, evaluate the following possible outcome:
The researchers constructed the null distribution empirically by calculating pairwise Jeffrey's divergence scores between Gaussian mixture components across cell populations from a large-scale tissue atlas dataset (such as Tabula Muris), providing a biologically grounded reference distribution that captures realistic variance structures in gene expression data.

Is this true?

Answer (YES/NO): YES